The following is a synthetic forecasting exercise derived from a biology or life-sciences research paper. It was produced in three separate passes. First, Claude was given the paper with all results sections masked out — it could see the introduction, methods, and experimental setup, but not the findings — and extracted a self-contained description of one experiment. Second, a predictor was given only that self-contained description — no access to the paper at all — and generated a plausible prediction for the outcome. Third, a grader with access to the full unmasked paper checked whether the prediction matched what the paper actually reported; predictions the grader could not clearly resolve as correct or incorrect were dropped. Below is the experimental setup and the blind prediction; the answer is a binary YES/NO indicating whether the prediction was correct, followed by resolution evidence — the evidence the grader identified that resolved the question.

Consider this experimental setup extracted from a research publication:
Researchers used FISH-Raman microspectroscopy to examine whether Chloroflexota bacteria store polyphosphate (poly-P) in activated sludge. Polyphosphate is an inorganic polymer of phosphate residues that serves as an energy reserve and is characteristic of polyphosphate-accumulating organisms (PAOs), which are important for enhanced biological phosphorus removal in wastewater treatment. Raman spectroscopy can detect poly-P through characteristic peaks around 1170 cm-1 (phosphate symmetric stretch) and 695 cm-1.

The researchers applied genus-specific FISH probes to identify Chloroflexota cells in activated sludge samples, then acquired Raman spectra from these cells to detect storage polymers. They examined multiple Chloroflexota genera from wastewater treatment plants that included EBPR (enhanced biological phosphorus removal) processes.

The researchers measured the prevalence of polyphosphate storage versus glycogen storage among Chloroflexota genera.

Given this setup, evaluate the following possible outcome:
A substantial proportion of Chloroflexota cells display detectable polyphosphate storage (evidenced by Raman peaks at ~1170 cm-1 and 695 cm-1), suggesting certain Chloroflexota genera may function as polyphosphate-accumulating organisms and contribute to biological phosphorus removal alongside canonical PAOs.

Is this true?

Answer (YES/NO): NO